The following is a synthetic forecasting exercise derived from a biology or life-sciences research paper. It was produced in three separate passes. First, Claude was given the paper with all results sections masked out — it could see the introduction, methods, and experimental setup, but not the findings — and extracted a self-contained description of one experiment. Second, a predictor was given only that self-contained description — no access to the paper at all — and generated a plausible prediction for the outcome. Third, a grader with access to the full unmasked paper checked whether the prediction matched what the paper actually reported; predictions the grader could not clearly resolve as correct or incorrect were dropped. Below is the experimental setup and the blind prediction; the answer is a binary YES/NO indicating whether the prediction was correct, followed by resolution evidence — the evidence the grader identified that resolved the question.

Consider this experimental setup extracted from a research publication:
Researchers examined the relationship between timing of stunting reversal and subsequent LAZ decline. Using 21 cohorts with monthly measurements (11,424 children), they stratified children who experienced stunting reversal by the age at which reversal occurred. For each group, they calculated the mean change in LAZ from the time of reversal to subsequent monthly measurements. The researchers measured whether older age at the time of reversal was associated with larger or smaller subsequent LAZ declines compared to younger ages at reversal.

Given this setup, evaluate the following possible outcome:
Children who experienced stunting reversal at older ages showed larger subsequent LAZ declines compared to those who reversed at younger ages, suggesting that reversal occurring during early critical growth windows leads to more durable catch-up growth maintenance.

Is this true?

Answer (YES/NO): YES